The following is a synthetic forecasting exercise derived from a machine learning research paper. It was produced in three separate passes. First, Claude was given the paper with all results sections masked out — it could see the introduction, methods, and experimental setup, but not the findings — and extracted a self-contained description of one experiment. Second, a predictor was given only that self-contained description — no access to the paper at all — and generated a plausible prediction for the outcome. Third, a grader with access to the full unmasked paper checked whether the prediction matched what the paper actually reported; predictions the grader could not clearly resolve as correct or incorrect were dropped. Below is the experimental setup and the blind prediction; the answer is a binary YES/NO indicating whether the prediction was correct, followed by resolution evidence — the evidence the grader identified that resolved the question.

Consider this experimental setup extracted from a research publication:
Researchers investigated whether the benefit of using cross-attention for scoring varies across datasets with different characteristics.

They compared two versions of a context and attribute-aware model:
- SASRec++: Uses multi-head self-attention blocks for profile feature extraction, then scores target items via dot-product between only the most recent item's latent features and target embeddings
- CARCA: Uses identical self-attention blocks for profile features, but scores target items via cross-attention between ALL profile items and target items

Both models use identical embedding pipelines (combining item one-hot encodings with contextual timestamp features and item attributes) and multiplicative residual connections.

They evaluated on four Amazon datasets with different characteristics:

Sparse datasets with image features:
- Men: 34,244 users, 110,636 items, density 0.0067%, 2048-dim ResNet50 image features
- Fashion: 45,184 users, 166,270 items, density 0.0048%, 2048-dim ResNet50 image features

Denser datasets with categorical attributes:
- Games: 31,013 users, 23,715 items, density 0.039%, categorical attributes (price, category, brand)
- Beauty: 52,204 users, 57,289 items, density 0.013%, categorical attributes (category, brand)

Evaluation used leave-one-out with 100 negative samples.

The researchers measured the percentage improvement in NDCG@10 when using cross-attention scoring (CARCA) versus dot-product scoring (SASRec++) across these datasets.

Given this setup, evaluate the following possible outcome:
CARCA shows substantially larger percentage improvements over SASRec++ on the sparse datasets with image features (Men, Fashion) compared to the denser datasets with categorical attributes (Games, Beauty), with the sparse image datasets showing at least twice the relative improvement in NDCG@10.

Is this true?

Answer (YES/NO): NO